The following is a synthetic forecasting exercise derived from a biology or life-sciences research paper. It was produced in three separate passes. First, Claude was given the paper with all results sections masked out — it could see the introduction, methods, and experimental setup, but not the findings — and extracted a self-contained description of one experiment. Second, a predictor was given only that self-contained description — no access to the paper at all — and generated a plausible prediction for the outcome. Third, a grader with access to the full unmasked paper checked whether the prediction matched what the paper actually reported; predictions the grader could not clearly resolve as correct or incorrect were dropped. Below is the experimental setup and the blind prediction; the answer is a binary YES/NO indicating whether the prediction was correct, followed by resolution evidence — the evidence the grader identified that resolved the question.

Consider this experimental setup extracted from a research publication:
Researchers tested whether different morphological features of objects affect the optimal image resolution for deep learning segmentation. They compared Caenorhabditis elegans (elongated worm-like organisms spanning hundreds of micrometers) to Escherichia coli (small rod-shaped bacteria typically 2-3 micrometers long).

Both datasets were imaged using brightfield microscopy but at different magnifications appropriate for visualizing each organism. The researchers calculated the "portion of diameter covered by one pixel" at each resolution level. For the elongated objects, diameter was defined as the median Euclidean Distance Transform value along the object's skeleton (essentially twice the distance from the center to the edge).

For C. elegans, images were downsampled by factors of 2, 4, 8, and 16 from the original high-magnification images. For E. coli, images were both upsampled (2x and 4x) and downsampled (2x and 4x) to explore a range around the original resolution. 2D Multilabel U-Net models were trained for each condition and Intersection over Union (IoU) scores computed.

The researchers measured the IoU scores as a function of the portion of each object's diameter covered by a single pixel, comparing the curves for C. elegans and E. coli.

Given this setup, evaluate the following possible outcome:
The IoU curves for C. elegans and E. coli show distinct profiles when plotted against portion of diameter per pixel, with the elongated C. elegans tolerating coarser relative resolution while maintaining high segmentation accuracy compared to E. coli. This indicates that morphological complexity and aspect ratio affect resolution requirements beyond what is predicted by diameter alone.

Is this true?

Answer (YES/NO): NO